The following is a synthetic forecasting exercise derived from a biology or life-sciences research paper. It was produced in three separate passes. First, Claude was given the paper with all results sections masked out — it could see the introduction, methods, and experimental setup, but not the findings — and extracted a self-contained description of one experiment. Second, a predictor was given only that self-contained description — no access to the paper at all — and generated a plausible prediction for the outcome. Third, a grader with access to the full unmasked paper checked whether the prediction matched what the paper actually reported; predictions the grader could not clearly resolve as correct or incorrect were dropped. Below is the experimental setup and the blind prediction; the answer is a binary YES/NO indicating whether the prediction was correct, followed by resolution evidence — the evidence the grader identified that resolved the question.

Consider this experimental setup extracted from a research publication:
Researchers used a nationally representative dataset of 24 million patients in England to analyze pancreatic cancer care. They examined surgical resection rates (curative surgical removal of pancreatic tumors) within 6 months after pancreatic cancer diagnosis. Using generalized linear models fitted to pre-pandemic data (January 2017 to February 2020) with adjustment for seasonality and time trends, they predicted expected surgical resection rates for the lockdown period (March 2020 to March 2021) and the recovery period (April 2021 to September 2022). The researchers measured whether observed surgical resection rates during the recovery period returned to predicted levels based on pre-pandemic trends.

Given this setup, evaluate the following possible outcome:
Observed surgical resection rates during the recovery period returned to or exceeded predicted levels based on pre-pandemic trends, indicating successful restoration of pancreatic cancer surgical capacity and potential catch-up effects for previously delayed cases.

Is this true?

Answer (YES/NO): NO